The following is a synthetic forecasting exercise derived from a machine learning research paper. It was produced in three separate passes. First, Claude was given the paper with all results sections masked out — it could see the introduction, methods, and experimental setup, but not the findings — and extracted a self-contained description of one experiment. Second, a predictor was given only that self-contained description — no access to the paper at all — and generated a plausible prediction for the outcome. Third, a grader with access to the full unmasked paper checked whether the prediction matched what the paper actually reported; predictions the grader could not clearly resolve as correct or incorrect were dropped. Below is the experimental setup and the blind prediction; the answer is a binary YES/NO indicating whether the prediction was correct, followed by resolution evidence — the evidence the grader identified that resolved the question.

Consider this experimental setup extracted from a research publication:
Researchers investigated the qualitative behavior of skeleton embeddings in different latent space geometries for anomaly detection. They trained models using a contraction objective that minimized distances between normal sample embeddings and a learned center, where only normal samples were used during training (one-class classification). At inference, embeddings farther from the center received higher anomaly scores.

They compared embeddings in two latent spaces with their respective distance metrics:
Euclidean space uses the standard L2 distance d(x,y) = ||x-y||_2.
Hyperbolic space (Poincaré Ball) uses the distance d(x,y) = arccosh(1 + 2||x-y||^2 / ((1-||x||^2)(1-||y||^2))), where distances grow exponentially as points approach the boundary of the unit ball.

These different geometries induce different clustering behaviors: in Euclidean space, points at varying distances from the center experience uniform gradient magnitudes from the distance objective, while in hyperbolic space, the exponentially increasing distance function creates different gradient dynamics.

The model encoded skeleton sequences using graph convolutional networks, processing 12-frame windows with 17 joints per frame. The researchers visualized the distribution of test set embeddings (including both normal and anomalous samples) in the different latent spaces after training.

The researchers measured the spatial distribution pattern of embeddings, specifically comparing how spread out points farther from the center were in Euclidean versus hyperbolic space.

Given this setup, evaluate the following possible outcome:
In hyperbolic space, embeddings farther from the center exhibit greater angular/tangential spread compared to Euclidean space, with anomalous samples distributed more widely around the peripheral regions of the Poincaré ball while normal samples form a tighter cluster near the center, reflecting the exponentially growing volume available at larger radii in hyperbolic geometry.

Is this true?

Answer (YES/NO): NO